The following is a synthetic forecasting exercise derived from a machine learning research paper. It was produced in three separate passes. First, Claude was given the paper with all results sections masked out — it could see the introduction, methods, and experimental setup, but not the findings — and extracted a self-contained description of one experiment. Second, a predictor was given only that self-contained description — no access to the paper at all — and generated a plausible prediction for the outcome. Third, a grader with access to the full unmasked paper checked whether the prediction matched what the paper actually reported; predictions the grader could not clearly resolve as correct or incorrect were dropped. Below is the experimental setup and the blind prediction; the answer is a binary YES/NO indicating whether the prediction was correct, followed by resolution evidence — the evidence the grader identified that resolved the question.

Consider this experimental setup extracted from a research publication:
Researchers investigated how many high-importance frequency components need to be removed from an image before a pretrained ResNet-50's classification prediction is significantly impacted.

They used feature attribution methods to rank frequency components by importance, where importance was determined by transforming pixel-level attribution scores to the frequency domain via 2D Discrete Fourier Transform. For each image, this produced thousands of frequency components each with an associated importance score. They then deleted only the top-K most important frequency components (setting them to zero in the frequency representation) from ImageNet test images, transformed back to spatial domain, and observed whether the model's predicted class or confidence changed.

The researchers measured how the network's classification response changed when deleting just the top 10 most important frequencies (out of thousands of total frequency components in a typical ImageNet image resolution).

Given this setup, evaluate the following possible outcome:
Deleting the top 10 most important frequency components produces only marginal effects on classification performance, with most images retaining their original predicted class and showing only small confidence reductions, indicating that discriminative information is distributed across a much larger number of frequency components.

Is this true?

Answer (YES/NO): NO